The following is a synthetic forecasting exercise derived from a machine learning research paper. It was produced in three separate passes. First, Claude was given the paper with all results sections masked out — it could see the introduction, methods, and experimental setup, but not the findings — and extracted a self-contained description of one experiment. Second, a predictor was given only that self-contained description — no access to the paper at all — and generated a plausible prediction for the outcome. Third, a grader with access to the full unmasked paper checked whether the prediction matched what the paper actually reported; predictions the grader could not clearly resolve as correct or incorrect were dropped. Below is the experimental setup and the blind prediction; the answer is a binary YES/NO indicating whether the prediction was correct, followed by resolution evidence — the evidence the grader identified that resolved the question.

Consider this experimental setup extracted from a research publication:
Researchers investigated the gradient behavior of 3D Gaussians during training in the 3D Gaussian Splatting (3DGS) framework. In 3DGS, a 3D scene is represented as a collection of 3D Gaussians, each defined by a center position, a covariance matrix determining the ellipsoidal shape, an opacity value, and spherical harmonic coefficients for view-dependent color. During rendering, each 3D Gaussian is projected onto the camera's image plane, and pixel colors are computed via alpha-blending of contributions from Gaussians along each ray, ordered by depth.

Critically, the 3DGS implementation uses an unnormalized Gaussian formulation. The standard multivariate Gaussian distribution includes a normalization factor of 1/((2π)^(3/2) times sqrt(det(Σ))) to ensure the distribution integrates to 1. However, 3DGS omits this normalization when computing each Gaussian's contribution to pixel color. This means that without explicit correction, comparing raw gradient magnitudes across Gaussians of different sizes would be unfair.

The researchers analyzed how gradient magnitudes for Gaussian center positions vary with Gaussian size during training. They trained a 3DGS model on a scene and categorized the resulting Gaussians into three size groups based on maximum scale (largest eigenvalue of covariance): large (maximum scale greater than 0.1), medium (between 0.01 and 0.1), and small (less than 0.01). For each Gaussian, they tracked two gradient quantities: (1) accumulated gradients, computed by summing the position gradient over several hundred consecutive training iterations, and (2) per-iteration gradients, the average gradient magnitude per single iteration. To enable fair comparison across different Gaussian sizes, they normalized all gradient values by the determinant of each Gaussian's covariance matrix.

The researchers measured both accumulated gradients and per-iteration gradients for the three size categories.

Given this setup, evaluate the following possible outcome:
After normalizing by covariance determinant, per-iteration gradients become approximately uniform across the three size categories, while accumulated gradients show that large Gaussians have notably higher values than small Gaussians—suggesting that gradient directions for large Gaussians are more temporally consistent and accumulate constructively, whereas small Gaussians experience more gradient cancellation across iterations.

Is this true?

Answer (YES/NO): NO